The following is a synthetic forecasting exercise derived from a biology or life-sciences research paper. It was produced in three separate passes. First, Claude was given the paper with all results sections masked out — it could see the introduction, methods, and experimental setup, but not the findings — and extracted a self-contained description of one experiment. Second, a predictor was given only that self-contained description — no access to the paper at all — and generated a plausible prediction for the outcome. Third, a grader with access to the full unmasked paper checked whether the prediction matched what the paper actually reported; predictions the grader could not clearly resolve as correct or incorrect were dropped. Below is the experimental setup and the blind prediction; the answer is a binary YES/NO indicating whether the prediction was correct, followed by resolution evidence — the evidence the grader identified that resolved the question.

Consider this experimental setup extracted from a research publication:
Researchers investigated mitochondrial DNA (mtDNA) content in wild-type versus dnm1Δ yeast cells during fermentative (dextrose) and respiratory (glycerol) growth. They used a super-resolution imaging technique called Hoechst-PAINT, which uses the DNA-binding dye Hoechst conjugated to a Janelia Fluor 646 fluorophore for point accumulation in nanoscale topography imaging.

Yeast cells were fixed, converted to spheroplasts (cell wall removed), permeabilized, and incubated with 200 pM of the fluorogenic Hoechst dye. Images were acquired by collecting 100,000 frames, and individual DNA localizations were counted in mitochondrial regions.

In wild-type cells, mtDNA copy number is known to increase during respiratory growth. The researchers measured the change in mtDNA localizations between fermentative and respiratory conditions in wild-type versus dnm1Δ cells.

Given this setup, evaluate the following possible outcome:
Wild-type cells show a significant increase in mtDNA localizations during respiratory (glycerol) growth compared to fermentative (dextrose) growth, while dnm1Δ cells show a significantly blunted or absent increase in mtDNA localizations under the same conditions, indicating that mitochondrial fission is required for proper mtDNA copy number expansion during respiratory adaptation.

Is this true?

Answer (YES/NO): NO